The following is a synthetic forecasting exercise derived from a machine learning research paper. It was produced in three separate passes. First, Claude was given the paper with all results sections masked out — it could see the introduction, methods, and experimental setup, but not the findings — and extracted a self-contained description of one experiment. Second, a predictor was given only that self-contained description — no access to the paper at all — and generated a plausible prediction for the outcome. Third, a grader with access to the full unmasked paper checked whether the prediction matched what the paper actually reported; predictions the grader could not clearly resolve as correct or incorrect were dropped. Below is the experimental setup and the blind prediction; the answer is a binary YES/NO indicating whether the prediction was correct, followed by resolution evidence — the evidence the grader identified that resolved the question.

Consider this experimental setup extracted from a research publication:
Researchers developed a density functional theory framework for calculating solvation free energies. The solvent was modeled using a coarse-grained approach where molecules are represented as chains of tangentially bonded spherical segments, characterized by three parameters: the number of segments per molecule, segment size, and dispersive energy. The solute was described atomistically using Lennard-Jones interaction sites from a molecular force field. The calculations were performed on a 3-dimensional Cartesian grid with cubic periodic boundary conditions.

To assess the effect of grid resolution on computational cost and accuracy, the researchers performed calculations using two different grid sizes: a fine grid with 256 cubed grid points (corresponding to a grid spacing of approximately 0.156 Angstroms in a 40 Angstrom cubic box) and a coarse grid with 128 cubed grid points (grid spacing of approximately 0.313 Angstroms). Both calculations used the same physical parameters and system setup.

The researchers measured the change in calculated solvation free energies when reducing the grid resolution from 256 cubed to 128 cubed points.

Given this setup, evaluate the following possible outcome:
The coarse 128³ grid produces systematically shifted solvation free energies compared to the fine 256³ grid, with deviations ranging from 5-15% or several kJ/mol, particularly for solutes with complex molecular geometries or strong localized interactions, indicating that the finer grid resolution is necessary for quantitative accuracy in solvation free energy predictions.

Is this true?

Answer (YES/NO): NO